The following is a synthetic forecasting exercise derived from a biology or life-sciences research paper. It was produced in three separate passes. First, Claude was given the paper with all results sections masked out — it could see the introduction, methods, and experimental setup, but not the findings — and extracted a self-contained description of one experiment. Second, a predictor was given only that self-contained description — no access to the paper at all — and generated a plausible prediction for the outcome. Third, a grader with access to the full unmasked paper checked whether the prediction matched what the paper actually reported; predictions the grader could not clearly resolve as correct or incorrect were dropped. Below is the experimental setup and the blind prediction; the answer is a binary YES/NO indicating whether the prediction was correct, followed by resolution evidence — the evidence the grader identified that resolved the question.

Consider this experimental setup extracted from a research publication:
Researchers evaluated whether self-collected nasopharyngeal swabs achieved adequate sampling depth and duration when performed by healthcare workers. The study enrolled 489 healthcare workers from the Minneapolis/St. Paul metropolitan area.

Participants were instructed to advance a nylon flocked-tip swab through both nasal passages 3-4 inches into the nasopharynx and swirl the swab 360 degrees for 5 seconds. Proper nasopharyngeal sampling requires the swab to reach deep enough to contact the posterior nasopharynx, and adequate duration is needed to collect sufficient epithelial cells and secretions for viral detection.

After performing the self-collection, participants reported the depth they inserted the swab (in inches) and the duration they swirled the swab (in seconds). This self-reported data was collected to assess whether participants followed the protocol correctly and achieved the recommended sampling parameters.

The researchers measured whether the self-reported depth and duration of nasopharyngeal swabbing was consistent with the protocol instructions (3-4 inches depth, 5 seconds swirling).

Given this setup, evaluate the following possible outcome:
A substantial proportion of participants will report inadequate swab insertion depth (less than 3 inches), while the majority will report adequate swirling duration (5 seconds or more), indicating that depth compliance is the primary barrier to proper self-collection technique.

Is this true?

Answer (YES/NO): NO